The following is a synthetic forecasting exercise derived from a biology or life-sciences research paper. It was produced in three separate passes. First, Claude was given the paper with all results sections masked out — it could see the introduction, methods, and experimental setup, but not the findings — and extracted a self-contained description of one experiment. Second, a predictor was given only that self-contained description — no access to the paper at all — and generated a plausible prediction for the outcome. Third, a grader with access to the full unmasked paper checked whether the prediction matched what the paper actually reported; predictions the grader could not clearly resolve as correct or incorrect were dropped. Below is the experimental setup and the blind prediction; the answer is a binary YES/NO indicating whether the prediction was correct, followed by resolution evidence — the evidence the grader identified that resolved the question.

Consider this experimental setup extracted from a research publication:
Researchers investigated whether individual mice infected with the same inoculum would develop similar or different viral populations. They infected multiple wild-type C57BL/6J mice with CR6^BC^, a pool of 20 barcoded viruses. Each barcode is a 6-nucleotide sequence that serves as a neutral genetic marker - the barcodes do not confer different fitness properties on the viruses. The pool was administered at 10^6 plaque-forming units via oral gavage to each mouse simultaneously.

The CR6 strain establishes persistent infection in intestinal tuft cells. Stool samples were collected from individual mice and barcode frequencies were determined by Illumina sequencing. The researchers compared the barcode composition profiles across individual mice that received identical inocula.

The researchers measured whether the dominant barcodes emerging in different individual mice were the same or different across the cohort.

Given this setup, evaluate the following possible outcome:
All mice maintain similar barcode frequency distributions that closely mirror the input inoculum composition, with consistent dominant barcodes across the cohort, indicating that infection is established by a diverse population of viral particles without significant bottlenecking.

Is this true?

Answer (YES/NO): NO